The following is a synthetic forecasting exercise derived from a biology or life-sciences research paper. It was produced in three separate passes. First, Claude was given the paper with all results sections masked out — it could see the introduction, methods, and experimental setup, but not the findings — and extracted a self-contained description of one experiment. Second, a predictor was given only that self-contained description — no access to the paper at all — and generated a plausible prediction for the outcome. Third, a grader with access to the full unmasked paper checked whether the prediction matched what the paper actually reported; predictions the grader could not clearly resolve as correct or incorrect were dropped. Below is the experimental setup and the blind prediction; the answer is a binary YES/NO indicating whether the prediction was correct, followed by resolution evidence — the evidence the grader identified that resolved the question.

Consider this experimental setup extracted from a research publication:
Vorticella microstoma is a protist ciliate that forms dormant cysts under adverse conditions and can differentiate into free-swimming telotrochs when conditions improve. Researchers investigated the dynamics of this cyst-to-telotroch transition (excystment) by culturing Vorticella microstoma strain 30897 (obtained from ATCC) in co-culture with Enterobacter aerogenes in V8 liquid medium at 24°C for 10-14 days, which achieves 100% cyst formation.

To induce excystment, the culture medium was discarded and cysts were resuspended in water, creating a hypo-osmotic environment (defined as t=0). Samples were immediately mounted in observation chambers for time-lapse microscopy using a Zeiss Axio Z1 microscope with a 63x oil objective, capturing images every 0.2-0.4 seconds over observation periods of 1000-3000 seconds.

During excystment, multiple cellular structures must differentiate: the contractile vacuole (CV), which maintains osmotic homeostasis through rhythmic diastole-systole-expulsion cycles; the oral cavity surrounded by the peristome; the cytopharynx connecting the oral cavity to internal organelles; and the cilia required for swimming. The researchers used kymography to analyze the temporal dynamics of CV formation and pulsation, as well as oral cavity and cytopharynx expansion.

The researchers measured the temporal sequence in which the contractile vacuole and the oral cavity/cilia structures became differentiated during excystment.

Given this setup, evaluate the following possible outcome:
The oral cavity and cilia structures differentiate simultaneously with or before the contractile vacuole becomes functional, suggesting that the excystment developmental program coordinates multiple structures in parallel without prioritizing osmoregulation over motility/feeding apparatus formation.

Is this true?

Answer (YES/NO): NO